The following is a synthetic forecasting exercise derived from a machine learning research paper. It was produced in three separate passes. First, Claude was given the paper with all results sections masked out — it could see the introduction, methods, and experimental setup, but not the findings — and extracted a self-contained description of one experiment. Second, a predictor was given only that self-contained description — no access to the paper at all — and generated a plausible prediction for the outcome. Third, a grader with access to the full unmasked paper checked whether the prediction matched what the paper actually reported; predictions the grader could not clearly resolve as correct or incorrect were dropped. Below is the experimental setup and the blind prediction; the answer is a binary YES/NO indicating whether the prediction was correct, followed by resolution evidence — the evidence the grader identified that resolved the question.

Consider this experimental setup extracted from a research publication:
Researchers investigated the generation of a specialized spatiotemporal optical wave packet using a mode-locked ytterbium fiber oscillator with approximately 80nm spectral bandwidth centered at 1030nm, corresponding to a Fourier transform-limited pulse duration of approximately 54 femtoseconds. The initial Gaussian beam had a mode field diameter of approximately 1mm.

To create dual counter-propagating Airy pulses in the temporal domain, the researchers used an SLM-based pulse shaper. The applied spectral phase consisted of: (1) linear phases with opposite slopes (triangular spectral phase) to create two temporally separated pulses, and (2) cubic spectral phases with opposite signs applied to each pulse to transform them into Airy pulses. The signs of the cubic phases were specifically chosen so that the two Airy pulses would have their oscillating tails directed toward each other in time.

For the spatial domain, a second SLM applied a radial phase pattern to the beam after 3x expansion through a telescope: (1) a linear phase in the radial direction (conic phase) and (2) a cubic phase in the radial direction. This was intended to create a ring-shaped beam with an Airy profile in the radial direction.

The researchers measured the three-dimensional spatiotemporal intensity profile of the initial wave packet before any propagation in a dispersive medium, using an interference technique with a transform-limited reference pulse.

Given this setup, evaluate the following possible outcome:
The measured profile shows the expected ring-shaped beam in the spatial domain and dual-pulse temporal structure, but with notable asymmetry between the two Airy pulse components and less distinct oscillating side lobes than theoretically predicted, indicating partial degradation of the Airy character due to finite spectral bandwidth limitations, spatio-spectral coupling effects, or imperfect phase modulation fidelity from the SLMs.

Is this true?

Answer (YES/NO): NO